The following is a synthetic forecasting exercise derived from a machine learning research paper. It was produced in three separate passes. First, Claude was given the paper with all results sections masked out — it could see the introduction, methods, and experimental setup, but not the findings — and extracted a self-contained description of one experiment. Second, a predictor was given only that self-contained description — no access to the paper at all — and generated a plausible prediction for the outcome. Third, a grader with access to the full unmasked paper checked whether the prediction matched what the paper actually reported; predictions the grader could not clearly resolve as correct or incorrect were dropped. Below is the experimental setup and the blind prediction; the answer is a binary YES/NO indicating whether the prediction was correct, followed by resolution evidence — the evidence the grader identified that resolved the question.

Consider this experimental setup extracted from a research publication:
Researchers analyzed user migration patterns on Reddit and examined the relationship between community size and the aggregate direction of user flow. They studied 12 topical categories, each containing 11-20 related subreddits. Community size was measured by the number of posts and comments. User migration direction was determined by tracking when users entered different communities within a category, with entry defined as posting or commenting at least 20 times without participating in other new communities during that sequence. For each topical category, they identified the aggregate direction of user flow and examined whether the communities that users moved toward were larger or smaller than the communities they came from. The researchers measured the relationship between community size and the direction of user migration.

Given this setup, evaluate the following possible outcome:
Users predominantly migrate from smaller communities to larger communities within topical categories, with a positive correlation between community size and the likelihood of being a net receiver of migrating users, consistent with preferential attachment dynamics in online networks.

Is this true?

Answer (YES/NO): NO